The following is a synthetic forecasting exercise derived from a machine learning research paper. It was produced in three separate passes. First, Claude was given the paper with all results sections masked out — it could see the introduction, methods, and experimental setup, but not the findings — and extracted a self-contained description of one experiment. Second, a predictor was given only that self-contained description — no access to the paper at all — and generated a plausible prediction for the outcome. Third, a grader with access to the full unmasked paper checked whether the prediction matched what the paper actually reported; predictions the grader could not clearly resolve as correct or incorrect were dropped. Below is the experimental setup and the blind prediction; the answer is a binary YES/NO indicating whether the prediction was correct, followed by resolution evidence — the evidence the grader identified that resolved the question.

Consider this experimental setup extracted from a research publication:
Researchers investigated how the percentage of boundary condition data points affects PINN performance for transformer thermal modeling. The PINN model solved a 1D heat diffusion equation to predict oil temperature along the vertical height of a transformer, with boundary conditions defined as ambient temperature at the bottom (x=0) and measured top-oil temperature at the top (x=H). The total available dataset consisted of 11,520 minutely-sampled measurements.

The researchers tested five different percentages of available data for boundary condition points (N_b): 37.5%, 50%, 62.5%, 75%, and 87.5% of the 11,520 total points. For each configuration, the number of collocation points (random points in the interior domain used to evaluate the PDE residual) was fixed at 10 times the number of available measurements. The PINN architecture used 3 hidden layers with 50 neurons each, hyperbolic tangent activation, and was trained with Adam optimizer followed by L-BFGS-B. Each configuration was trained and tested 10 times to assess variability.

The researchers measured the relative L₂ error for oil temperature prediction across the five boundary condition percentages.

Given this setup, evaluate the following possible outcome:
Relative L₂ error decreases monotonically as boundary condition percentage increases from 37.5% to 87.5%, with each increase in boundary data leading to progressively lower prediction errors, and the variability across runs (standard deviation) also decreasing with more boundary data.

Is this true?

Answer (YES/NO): NO